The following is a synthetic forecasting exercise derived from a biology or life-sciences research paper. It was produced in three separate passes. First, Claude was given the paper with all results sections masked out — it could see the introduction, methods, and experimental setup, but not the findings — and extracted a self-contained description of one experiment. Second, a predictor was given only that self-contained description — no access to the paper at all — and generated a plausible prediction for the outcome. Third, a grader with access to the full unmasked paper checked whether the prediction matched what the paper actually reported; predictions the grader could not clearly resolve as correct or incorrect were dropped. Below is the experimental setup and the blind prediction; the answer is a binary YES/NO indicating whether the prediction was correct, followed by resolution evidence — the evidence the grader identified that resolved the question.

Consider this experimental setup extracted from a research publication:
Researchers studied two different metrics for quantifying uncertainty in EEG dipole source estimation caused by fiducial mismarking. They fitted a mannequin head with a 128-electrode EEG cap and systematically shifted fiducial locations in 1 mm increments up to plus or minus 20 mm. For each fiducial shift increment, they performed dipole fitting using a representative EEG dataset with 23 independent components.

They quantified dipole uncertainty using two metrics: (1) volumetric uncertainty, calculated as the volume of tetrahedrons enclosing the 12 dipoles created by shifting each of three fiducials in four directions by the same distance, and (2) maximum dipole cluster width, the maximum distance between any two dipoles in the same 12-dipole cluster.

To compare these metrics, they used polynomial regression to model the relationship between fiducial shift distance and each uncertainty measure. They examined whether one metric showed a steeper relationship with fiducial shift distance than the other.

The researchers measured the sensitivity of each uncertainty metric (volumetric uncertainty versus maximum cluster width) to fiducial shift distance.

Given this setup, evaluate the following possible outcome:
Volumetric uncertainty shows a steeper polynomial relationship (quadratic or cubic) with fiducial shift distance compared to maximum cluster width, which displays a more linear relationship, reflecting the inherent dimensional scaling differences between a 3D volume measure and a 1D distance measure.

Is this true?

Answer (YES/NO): NO